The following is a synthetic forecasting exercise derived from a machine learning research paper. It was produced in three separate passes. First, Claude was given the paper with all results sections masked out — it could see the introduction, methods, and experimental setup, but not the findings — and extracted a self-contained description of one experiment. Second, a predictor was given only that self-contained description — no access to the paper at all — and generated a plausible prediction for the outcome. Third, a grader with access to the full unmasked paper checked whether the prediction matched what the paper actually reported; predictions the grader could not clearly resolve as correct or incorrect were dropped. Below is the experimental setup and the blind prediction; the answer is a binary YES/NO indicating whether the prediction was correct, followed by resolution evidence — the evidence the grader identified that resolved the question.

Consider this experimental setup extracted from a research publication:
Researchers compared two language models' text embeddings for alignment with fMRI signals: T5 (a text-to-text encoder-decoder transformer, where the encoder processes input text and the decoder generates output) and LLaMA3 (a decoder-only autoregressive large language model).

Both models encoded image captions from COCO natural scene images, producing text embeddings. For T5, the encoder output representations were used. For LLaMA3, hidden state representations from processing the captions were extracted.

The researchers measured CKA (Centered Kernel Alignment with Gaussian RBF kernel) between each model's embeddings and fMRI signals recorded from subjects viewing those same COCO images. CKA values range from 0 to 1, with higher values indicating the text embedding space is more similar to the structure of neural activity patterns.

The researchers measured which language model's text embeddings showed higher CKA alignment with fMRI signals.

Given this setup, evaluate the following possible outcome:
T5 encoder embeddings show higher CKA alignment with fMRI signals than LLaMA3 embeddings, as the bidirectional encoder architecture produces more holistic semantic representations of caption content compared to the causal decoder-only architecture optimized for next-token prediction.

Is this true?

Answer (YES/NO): YES